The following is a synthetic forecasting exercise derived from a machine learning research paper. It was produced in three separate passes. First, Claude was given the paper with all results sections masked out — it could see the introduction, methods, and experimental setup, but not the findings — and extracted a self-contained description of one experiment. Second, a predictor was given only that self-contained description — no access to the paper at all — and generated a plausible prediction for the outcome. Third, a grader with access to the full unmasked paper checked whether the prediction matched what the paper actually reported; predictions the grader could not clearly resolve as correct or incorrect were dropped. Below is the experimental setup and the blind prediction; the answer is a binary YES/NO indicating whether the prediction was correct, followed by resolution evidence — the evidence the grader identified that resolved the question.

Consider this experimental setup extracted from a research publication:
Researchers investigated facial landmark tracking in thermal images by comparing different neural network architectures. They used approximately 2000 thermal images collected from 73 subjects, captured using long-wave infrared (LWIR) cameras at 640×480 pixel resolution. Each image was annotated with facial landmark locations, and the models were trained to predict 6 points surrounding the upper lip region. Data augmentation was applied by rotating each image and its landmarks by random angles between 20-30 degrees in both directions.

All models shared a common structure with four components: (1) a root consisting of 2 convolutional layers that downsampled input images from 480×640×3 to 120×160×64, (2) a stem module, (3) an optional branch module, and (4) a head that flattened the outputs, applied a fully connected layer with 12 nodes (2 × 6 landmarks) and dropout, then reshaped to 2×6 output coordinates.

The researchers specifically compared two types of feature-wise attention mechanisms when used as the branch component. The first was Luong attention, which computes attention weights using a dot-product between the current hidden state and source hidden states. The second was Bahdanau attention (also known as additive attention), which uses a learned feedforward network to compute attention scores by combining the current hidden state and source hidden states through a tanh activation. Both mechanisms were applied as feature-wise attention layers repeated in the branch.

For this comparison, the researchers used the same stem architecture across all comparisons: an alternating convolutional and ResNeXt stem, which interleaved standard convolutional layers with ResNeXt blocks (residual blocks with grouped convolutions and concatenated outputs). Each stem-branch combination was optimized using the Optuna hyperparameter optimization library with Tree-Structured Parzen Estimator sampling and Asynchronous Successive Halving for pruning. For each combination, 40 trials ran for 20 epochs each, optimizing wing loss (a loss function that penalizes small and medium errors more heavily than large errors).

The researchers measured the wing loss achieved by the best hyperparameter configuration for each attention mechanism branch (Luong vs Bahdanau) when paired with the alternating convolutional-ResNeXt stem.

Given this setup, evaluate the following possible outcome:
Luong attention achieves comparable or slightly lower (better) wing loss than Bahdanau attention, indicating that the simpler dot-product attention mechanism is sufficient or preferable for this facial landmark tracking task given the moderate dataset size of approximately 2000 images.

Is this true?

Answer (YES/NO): NO